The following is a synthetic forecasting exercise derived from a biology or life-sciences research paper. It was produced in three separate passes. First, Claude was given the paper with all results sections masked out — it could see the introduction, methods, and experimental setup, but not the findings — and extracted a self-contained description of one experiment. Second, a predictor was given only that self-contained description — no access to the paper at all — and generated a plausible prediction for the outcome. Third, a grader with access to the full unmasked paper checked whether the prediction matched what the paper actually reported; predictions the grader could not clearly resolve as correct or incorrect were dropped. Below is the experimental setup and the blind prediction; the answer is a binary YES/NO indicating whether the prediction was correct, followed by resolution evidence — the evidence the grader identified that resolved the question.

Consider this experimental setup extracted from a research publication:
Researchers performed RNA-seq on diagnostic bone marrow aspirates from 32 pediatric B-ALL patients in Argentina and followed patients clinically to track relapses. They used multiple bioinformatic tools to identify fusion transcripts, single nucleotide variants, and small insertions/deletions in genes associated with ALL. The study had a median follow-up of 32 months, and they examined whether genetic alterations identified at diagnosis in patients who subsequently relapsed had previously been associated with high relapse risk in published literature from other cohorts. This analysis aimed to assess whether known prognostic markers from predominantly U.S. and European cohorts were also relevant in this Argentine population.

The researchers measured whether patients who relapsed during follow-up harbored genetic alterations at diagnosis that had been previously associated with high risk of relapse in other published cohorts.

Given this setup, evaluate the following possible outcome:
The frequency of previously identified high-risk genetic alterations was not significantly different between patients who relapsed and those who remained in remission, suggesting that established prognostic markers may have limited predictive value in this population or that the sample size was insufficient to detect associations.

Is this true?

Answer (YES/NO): NO